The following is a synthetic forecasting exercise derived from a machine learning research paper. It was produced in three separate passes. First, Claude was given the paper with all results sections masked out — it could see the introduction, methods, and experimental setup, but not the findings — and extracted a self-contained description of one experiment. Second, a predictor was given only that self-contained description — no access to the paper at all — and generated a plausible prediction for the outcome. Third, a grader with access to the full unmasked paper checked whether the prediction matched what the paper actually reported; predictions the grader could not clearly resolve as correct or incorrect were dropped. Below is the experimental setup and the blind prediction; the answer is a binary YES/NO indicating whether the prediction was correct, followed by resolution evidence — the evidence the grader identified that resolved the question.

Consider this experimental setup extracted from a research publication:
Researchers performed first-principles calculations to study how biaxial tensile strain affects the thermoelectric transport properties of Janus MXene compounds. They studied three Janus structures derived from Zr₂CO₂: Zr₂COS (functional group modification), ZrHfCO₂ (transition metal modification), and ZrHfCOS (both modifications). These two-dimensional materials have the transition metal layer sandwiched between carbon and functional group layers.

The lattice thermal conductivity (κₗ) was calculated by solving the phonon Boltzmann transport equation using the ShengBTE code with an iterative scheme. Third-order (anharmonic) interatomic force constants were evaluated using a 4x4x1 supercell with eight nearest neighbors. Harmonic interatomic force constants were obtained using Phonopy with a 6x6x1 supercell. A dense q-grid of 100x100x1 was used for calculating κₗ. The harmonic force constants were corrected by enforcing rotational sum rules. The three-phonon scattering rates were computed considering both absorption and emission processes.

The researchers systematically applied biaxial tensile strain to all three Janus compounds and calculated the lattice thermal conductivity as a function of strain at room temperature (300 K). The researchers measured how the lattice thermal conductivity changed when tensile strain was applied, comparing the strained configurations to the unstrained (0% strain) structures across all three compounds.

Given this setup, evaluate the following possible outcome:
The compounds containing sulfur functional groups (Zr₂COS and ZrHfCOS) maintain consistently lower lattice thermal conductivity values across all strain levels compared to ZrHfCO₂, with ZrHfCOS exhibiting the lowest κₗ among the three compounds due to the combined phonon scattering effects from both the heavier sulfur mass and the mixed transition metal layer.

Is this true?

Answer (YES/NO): NO